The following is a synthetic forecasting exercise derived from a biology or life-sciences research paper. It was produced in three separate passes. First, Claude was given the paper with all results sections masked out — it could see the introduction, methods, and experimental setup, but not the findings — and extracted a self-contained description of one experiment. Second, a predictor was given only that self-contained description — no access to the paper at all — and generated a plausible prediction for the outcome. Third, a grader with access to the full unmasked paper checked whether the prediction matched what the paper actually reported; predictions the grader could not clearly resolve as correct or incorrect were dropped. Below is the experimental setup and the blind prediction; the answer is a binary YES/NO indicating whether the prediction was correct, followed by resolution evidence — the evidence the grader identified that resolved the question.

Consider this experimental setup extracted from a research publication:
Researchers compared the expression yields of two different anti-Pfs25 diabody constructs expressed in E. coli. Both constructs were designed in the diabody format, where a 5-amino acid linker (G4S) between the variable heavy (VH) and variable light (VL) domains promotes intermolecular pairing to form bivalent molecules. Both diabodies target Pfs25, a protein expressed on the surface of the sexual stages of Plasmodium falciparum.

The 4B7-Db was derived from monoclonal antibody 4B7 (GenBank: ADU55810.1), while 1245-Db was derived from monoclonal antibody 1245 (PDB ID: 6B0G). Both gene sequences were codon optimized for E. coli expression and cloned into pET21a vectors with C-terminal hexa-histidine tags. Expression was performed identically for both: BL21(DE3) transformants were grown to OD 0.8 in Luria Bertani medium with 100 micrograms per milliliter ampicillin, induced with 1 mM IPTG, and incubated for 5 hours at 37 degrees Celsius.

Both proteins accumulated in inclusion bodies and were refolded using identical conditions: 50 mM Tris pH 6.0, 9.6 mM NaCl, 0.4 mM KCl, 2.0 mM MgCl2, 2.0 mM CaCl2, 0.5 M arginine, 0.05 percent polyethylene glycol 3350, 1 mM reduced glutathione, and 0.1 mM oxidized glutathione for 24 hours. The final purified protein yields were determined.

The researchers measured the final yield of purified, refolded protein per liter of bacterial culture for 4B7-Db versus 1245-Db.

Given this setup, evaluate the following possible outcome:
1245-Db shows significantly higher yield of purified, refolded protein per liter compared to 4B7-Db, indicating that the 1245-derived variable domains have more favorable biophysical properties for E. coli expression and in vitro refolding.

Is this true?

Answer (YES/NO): NO